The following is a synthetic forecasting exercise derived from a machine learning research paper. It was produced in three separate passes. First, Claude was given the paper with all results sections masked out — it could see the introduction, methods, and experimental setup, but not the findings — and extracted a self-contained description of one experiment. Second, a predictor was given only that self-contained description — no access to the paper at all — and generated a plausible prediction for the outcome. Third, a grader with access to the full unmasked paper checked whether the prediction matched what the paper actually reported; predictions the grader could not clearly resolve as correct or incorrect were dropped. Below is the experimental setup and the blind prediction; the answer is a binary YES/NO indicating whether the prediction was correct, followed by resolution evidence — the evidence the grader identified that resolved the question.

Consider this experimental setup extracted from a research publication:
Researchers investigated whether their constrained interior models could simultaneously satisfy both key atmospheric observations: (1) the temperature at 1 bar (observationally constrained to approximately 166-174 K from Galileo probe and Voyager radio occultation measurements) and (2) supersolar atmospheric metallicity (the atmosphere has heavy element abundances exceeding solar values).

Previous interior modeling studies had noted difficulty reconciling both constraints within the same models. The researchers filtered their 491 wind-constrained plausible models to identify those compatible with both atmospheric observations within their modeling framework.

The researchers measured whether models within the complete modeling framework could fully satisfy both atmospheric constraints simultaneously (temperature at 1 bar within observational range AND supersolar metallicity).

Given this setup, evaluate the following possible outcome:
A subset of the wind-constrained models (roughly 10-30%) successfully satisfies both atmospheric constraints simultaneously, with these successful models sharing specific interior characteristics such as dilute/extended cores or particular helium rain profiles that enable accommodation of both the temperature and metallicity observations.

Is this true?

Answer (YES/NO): NO